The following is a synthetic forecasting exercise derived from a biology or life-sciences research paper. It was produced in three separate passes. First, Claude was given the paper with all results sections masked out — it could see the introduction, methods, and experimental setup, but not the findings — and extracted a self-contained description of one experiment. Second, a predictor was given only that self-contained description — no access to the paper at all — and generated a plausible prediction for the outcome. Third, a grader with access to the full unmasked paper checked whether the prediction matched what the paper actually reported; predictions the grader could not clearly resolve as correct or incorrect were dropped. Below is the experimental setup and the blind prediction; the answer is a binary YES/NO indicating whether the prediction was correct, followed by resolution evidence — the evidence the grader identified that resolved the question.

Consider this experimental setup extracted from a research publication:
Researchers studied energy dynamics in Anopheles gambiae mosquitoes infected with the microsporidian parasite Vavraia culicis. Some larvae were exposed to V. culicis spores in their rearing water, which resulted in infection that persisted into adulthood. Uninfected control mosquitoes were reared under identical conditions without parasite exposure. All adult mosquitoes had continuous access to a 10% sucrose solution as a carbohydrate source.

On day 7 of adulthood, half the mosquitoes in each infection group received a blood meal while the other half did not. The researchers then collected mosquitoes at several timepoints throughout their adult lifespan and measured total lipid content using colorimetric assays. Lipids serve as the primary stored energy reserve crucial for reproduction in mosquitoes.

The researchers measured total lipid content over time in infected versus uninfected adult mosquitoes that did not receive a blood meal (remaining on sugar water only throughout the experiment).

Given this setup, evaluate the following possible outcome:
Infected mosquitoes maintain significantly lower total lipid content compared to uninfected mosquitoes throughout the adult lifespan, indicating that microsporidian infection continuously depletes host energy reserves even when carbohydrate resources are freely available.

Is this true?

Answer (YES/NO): NO